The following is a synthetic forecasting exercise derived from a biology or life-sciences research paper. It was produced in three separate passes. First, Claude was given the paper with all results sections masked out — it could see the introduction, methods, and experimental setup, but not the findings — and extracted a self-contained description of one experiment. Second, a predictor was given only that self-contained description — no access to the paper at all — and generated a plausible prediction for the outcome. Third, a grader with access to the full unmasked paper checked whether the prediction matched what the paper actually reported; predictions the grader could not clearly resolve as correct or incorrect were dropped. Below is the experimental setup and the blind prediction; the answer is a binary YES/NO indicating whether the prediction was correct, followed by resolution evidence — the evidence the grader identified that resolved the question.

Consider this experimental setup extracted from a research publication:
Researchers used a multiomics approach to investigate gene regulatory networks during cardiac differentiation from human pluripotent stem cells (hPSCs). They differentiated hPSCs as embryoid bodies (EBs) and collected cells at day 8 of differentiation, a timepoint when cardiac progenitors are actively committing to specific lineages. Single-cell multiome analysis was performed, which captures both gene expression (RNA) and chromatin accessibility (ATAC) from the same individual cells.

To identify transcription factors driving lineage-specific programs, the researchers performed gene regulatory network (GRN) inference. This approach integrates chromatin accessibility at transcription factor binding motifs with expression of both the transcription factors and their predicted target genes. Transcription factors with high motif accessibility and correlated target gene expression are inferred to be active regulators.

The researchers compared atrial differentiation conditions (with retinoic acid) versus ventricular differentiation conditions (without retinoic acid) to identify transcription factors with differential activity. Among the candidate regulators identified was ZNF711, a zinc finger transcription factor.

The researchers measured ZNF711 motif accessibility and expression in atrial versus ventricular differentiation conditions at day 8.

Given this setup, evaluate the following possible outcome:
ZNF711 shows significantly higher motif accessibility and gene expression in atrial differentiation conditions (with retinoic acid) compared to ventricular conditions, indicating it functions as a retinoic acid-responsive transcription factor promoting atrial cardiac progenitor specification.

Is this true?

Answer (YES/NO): NO